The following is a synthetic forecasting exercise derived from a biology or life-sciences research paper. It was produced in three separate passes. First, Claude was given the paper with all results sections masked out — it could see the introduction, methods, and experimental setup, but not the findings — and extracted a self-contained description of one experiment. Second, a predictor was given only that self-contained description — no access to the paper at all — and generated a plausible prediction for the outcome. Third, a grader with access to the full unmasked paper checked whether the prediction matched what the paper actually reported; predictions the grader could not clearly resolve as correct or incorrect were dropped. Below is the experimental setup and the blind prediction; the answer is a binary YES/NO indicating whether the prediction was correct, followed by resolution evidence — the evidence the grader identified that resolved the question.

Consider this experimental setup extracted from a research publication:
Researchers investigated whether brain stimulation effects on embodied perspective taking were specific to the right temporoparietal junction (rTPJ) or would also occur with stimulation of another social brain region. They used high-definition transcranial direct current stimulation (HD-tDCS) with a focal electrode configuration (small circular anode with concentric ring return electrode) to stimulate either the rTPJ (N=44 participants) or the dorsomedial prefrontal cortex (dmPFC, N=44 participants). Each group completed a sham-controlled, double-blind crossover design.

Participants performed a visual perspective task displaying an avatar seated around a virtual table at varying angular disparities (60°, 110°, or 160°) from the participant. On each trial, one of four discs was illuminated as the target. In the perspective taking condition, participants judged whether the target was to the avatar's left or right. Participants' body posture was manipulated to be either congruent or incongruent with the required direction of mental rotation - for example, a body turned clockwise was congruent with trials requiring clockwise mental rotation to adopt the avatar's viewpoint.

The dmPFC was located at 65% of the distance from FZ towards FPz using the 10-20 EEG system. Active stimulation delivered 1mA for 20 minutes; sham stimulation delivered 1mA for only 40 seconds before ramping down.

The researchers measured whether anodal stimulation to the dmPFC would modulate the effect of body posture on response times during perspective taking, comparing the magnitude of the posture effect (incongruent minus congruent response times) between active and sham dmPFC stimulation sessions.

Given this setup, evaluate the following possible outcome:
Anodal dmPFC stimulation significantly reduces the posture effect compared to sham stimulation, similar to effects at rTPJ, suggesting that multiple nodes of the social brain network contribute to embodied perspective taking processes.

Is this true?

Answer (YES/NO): NO